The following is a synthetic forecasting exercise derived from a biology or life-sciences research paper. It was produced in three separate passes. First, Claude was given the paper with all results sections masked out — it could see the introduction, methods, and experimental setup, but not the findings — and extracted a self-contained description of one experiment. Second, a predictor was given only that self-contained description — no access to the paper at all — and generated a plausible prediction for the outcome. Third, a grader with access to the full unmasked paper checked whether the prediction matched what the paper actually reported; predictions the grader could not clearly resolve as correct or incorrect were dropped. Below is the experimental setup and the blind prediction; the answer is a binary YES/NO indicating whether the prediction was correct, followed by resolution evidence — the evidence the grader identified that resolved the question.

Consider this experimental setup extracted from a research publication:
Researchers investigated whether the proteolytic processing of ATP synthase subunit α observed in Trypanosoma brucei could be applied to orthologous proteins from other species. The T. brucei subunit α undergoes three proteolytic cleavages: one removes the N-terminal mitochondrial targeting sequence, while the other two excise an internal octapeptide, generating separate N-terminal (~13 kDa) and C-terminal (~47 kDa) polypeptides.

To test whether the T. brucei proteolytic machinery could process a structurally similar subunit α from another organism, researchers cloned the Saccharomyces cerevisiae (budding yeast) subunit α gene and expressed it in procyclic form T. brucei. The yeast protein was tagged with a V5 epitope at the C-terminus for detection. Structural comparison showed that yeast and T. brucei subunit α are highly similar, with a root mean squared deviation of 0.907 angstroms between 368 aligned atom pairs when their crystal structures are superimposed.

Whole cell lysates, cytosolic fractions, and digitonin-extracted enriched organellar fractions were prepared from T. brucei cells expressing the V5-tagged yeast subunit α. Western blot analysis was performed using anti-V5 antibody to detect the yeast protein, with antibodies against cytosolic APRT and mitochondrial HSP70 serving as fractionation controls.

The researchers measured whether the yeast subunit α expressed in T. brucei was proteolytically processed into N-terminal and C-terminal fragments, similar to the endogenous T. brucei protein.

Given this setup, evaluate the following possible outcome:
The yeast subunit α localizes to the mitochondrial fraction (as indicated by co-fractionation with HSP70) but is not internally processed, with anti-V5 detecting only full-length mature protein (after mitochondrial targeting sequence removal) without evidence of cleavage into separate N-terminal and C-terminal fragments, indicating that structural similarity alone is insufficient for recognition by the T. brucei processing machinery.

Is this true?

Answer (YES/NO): YES